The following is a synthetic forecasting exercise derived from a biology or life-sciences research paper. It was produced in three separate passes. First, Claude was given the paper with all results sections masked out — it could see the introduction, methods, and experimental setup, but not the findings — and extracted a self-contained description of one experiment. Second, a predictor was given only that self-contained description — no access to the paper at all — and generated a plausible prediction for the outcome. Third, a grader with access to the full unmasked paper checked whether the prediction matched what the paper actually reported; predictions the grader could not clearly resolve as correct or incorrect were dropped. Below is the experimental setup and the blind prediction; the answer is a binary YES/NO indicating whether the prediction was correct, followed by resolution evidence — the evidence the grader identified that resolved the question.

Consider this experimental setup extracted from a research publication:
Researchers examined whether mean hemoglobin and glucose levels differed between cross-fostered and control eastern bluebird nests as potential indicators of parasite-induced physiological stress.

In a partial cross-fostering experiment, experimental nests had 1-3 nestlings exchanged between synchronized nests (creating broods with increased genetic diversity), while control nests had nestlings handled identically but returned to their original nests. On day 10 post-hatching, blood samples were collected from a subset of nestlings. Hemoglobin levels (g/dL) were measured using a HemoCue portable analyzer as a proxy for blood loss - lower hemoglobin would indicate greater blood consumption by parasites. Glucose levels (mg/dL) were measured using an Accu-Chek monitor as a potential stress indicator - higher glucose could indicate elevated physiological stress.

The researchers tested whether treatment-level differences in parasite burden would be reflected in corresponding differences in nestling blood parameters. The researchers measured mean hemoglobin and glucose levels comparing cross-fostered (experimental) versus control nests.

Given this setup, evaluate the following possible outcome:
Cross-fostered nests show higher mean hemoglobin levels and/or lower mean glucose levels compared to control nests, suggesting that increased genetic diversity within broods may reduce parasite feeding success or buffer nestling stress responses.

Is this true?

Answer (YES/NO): NO